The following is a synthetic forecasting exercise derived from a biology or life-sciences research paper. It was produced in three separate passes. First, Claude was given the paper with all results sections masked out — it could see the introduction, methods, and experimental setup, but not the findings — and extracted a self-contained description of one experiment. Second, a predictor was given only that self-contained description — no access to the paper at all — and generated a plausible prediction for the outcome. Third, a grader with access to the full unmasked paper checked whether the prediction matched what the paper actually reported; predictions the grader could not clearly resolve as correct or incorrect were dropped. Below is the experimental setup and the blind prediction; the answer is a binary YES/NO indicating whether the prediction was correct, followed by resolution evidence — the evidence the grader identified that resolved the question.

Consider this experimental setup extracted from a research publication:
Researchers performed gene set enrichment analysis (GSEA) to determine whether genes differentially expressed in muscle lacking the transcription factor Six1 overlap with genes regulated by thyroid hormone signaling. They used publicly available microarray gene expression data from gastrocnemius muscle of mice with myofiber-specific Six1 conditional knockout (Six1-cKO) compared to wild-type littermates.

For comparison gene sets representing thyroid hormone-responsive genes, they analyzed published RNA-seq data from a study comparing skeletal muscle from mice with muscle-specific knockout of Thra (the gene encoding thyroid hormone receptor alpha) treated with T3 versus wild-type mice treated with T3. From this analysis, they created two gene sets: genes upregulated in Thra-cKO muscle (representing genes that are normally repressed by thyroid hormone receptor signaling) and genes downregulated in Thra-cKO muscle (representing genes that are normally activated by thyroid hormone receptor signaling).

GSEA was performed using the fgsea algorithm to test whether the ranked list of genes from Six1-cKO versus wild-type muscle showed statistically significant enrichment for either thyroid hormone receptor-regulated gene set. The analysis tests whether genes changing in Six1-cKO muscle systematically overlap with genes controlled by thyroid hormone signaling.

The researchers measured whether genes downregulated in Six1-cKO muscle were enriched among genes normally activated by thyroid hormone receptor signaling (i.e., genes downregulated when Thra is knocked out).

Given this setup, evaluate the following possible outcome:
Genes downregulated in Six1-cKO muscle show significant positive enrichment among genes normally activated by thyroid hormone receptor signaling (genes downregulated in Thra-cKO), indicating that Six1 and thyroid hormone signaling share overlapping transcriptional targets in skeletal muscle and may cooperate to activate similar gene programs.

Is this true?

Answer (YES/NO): YES